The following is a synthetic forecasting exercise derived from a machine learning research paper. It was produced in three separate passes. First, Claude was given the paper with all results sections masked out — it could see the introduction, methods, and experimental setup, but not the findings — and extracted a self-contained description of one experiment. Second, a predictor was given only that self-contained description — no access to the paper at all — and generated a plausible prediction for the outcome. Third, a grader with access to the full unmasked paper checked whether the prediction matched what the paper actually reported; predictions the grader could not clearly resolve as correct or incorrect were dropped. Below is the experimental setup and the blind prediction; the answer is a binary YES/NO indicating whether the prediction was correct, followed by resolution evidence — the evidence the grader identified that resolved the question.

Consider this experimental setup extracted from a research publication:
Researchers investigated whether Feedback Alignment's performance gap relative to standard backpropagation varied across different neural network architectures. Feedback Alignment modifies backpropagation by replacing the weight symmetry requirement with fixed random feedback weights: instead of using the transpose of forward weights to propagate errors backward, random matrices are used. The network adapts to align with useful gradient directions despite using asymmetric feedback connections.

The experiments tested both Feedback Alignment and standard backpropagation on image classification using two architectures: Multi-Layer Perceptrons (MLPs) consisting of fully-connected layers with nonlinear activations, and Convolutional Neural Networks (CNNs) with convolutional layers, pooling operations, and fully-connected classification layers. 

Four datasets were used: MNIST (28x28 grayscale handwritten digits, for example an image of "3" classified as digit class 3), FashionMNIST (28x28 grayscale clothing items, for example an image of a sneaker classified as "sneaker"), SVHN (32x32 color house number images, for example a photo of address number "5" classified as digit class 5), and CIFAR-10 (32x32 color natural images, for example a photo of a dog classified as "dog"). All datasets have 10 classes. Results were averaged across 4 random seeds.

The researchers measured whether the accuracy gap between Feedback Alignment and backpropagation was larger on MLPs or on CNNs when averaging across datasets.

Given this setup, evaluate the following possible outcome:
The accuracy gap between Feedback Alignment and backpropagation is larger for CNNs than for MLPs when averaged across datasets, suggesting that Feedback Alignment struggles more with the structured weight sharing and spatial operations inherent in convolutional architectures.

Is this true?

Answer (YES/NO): YES